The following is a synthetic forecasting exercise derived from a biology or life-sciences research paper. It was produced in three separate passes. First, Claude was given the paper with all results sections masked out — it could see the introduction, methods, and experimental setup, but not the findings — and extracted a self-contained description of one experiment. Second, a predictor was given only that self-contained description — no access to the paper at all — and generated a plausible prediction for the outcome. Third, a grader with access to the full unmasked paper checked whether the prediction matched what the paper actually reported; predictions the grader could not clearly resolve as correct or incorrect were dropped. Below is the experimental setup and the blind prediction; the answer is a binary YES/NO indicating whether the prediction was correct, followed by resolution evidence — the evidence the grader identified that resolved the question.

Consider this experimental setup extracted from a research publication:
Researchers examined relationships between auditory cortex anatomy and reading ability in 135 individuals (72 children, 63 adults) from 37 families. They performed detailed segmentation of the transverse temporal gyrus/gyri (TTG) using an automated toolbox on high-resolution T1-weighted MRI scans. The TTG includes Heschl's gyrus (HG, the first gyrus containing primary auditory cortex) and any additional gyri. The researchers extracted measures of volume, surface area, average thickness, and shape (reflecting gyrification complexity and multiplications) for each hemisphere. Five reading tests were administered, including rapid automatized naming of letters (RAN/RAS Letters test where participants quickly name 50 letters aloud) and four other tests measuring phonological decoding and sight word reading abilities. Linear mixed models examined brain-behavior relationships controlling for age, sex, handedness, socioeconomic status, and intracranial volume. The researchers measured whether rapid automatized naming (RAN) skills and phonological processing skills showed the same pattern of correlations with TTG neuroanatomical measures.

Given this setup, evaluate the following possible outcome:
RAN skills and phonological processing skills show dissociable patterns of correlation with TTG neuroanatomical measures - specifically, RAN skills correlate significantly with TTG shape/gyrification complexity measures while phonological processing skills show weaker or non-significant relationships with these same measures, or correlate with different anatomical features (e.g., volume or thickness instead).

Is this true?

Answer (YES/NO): NO